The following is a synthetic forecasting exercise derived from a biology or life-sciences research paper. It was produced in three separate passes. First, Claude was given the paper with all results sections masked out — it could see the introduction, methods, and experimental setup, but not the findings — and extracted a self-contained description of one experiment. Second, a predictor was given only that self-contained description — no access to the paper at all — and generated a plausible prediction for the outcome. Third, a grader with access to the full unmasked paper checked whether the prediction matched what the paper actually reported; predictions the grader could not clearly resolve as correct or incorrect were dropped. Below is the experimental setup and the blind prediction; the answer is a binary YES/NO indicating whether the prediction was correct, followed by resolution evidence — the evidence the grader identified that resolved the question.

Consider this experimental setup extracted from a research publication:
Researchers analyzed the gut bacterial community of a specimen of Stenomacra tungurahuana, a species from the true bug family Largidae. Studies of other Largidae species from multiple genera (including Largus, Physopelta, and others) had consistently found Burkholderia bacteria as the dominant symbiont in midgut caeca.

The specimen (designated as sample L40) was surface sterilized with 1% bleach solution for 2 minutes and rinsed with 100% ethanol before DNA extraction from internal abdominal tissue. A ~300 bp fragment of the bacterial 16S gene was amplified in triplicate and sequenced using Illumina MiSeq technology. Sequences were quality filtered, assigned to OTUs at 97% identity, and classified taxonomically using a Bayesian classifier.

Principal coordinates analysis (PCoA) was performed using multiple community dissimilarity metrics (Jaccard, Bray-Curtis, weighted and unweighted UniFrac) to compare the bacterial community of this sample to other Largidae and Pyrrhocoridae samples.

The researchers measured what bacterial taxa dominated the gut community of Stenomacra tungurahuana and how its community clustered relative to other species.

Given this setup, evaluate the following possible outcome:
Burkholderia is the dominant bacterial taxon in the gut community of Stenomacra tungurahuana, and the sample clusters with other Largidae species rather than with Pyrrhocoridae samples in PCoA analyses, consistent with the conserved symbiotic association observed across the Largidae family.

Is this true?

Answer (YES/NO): NO